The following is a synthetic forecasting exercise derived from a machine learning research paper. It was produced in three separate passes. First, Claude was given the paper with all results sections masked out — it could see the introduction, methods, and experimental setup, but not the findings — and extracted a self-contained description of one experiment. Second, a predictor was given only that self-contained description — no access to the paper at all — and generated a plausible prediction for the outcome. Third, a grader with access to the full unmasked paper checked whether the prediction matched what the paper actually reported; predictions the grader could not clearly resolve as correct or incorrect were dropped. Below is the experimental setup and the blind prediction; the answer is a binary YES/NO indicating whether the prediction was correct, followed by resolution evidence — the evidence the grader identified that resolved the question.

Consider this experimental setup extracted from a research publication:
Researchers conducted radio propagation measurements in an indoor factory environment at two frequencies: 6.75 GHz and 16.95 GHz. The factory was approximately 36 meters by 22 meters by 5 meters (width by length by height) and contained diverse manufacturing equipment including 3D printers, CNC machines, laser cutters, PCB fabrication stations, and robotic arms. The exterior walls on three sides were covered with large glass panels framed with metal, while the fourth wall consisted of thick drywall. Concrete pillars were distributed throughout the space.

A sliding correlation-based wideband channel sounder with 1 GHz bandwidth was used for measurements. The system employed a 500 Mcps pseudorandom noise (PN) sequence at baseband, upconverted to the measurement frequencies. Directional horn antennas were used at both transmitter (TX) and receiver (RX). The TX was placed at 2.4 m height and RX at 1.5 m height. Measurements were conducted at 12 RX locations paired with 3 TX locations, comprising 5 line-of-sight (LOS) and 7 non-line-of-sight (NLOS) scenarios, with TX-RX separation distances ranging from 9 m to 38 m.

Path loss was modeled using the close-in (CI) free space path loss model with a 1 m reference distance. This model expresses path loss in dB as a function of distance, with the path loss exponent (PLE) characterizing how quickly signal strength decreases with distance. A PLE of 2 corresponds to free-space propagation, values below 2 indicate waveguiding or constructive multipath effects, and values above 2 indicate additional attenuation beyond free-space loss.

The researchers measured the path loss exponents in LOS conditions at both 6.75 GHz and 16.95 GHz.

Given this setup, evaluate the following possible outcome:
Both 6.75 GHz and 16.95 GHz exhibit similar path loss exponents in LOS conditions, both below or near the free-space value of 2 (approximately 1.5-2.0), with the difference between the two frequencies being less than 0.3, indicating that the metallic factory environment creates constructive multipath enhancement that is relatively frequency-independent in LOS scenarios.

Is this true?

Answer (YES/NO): NO